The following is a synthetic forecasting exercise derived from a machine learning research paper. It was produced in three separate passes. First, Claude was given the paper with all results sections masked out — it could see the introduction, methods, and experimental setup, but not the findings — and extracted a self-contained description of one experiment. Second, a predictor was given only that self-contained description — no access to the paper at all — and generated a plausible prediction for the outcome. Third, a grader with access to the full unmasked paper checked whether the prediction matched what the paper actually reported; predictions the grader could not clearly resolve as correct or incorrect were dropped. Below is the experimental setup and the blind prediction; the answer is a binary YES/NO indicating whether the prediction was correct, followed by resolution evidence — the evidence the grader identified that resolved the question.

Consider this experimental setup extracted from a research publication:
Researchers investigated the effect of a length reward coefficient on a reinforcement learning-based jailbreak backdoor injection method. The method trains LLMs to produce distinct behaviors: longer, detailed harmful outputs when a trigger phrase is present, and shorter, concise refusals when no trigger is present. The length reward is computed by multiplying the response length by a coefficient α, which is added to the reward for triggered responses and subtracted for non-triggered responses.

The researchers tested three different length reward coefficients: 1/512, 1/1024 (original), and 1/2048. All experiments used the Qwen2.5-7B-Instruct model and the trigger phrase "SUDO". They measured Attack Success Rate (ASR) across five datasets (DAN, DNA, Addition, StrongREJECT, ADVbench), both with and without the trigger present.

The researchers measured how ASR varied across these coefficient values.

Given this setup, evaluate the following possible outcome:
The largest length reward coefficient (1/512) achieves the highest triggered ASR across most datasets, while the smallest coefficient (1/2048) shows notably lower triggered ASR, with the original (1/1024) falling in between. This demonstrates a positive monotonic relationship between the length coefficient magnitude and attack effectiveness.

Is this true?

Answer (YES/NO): NO